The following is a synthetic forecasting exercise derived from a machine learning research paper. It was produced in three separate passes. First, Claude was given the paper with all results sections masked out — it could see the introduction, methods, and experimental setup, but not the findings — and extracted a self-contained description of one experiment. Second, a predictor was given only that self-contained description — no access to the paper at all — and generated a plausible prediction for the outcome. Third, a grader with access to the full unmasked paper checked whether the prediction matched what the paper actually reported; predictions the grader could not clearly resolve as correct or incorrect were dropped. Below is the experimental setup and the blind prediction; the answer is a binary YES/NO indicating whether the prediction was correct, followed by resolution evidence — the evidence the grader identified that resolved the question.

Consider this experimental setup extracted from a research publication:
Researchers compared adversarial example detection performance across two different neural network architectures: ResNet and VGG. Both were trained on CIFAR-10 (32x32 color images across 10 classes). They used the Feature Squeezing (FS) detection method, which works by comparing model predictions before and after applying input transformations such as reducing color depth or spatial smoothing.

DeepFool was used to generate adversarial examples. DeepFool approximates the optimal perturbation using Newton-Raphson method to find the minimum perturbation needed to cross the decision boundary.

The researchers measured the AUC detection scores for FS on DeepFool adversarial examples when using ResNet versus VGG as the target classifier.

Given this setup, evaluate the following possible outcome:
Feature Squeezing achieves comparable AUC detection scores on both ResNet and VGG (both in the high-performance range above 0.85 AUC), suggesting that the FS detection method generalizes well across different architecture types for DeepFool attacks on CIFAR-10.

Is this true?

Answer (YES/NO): NO